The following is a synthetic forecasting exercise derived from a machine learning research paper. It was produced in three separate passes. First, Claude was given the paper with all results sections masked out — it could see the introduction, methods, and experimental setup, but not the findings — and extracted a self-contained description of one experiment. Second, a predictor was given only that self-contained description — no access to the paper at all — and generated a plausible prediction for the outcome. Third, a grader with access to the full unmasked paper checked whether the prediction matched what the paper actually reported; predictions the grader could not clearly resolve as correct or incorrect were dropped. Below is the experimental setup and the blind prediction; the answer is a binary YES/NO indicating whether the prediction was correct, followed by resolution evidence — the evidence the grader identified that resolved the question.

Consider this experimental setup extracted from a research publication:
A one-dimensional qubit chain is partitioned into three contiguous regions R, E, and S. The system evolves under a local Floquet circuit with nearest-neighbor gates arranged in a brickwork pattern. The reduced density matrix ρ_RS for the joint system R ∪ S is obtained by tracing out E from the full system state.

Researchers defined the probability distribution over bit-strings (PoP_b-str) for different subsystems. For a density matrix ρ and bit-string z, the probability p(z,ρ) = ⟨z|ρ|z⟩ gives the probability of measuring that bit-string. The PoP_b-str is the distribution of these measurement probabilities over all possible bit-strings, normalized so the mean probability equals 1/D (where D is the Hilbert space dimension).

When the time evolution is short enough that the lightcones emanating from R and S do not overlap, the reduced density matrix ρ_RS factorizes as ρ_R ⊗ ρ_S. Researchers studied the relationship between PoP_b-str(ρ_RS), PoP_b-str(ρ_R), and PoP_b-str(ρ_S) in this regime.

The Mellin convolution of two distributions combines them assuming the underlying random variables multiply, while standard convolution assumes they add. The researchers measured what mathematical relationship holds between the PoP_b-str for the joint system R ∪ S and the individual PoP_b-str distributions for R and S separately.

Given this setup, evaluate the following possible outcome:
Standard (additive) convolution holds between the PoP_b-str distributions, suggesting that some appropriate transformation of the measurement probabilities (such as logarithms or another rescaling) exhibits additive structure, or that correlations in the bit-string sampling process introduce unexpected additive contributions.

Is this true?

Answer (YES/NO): NO